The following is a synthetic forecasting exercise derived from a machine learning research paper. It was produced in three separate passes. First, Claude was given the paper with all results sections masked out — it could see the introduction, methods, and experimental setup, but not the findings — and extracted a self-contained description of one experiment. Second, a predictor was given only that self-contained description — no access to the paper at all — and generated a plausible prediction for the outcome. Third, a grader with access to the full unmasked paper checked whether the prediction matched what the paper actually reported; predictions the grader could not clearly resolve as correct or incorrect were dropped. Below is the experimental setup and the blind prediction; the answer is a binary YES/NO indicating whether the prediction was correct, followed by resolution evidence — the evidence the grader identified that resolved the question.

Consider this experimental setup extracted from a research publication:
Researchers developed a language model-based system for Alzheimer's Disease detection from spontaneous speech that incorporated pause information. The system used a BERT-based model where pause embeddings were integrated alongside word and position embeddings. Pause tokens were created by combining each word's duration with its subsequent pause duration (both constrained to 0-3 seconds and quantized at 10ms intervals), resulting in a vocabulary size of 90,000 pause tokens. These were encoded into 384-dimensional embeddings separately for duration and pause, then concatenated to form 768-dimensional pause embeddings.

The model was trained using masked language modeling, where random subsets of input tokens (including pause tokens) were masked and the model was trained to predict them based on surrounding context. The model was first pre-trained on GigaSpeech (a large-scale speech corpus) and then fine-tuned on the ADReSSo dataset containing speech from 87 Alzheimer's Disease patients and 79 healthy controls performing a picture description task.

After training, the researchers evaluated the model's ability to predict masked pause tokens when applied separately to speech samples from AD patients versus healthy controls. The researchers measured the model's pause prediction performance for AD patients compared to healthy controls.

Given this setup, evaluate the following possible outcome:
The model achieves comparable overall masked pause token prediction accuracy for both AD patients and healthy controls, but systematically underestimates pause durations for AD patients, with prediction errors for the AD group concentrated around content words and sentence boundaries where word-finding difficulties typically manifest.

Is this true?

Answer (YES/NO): NO